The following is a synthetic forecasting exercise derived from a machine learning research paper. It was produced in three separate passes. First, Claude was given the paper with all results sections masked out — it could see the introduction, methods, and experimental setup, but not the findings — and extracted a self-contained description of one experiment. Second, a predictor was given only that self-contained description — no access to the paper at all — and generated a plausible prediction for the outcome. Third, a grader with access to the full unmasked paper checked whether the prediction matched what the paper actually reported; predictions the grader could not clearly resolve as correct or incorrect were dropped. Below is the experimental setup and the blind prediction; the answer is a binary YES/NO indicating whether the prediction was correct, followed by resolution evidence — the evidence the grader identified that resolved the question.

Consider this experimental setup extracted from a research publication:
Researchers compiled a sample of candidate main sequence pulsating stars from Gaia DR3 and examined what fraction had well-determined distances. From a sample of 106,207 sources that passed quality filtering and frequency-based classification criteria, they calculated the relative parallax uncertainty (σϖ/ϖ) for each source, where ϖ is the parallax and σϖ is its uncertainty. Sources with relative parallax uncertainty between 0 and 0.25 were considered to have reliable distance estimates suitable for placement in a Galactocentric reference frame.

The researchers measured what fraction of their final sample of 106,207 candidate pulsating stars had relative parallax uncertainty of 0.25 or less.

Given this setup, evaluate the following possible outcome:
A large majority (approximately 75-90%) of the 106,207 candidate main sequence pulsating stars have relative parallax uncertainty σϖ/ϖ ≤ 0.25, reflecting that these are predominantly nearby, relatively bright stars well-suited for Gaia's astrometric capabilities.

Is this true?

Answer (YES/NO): NO